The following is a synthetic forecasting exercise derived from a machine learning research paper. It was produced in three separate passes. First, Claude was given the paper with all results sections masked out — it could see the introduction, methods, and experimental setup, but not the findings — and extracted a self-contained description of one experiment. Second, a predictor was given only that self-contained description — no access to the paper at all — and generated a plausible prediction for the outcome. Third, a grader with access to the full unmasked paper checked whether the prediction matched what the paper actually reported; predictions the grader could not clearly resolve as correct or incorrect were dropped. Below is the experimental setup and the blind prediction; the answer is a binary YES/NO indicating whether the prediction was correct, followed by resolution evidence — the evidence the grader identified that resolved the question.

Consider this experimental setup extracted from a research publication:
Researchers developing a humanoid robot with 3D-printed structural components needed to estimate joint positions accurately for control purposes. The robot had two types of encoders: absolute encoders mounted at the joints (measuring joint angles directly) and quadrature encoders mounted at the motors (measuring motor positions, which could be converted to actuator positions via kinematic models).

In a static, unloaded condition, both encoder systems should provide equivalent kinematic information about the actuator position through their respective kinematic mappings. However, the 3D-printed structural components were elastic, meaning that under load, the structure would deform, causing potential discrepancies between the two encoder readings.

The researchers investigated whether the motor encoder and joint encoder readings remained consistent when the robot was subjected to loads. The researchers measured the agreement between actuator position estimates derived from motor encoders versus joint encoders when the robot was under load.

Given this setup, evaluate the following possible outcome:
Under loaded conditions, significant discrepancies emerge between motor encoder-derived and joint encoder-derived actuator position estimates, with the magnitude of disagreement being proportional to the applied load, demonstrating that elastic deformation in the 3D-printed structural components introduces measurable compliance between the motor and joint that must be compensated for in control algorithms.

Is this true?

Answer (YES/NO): NO